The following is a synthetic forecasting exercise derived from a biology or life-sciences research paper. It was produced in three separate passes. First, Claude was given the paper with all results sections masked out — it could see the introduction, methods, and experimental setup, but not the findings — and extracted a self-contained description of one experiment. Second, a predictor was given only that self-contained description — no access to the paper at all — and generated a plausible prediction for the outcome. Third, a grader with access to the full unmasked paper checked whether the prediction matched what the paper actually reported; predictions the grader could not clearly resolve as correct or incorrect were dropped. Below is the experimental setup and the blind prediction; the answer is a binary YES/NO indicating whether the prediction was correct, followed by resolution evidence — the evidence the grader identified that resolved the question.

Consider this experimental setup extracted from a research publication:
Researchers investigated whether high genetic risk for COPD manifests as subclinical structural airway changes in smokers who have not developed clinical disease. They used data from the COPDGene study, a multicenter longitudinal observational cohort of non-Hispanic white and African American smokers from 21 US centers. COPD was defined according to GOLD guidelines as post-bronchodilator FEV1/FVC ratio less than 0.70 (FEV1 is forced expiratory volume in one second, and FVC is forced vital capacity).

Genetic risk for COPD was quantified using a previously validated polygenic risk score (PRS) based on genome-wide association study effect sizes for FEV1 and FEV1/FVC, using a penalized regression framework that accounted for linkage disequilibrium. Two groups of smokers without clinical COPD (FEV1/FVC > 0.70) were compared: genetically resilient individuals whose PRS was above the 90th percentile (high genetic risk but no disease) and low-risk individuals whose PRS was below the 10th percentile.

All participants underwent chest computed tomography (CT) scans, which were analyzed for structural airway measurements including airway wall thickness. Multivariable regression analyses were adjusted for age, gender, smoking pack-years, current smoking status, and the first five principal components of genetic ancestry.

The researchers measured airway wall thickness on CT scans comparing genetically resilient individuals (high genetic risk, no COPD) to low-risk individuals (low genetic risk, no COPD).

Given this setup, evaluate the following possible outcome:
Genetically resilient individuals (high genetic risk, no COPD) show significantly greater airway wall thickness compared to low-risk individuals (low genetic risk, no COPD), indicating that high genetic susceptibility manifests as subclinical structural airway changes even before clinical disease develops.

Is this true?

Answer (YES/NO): YES